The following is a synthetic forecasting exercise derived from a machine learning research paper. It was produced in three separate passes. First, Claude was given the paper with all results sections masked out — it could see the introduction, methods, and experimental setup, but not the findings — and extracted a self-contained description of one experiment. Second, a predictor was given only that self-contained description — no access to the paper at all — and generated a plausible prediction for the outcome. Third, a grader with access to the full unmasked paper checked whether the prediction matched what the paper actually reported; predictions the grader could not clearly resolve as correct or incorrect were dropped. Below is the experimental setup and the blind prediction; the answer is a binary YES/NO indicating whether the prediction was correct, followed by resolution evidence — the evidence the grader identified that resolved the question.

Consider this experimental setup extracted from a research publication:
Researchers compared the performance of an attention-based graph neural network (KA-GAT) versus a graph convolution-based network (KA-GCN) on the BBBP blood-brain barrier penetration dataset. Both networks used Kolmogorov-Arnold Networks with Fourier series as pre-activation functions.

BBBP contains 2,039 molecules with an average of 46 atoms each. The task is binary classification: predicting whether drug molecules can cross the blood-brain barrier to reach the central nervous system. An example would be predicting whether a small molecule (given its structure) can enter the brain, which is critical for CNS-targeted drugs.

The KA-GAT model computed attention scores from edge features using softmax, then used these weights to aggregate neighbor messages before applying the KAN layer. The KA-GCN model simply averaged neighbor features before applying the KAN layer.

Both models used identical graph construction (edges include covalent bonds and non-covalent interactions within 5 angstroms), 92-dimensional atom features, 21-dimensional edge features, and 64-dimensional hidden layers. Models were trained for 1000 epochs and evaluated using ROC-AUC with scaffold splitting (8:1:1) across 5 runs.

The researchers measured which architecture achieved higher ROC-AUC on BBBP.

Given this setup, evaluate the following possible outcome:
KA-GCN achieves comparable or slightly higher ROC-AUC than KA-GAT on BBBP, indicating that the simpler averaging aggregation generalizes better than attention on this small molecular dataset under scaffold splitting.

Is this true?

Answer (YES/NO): YES